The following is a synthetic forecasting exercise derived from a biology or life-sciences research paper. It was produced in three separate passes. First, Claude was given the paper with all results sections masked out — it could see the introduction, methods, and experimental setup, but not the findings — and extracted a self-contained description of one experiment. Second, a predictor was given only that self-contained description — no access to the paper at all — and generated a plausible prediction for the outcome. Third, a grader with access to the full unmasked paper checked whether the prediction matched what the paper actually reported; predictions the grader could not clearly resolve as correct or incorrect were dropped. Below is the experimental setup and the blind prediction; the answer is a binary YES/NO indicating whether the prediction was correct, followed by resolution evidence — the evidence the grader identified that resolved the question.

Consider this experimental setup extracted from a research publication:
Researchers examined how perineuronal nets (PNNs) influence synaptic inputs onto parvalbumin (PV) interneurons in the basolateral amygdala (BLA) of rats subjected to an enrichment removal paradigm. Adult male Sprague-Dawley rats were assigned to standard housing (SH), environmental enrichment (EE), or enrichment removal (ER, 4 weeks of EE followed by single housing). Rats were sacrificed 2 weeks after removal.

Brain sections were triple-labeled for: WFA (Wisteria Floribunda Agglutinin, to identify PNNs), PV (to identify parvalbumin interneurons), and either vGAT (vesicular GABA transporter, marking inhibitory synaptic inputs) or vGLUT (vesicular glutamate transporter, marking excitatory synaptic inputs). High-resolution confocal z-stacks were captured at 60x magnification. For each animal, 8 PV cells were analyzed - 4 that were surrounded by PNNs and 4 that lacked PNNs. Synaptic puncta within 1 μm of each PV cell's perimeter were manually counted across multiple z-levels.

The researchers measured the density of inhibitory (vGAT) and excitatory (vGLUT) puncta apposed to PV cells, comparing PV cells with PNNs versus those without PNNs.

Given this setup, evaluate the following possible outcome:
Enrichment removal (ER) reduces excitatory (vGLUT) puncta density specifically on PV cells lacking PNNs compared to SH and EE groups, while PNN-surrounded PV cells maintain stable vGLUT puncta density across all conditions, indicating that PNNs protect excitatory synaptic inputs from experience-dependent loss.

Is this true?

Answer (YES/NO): NO